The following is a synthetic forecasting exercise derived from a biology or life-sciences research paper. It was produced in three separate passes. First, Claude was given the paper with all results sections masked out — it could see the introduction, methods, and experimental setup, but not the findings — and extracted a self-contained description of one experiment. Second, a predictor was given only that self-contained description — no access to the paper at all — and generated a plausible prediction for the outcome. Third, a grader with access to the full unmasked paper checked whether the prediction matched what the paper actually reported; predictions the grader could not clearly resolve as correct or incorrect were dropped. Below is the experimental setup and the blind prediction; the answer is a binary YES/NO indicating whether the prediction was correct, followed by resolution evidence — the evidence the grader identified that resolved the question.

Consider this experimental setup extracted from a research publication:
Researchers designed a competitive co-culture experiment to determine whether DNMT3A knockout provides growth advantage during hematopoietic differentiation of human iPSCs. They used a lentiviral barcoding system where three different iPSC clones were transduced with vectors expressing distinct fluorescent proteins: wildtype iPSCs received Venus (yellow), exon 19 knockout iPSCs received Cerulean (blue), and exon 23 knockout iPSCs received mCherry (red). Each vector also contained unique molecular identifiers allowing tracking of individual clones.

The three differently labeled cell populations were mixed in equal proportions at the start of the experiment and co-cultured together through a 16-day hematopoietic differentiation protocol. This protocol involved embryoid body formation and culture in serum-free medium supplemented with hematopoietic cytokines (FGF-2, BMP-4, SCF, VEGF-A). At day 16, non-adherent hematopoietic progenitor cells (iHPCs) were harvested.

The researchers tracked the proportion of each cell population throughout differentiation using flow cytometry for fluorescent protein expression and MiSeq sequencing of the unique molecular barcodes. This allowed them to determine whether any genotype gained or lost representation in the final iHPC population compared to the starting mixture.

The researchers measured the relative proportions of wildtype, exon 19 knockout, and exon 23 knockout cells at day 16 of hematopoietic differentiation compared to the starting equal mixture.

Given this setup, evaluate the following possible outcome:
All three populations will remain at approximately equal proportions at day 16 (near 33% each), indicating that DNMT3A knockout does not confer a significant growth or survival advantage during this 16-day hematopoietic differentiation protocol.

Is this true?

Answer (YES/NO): NO